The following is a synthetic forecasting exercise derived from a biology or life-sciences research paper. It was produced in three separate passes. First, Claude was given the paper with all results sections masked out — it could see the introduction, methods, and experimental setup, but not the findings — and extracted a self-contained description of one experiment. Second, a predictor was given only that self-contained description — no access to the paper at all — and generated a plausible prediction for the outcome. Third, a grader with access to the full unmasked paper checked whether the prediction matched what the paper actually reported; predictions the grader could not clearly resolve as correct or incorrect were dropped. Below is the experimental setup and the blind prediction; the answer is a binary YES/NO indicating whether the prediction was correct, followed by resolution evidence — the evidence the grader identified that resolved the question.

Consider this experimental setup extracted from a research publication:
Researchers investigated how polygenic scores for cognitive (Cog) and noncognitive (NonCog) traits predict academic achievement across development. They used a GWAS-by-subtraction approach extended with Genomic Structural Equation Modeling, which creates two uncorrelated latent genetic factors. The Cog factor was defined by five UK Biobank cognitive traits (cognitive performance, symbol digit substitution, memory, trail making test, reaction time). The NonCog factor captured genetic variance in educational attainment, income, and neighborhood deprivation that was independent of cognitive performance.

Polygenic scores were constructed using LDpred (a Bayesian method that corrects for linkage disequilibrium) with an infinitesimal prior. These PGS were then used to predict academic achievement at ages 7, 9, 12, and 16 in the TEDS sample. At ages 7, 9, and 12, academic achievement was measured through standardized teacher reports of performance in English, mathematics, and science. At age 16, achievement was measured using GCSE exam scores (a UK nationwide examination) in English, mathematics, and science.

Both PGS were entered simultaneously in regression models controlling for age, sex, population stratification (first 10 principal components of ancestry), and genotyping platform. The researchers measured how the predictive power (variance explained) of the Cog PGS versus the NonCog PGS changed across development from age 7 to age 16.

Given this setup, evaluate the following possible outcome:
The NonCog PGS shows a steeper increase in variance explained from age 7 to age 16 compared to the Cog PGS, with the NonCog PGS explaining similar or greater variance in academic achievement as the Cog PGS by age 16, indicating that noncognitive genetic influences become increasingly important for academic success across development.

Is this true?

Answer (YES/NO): YES